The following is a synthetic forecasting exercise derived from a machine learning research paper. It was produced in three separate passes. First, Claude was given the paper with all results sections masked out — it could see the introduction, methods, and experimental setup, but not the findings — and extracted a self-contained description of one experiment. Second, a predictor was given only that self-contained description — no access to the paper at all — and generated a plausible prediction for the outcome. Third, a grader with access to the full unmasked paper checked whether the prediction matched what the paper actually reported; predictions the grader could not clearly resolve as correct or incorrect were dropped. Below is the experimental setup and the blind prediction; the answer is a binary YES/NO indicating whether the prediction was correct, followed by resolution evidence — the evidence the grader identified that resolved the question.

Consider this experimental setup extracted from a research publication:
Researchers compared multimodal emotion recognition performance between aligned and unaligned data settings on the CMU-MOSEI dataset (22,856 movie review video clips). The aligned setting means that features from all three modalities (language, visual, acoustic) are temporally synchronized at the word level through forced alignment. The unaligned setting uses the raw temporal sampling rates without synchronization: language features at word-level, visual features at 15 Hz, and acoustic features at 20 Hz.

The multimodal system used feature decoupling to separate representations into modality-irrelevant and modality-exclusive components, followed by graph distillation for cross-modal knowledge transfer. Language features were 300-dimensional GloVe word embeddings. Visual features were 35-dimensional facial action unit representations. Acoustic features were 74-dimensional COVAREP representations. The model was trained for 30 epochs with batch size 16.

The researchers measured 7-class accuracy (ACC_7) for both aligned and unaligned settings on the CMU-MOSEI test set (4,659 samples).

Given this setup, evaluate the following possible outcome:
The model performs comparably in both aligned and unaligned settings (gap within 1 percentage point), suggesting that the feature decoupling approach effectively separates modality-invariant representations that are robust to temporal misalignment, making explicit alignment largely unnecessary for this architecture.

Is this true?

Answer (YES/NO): YES